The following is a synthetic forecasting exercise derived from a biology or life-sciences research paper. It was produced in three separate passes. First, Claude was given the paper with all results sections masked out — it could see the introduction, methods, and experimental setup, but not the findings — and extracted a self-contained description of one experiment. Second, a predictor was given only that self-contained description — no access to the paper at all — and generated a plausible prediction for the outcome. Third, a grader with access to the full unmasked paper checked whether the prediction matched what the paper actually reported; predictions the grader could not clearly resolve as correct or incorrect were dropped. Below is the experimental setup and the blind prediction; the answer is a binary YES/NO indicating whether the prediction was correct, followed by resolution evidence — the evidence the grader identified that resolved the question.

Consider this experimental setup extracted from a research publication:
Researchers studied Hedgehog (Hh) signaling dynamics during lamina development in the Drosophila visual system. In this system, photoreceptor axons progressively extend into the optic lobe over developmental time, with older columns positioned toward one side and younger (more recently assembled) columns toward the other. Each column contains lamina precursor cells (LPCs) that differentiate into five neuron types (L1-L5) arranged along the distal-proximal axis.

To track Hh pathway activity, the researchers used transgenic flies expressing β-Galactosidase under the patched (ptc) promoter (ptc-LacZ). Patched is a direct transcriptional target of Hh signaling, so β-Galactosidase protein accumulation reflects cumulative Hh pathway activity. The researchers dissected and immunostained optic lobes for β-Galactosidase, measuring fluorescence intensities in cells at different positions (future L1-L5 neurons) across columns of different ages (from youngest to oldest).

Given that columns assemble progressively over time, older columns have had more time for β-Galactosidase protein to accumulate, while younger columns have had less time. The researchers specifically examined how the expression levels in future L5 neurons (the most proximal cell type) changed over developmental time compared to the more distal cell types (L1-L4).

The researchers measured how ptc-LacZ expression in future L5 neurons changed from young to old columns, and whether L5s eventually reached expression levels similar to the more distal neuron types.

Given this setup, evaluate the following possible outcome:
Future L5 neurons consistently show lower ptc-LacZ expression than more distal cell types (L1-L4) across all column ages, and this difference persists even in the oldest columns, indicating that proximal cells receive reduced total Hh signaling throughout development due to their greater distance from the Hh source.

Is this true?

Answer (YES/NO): YES